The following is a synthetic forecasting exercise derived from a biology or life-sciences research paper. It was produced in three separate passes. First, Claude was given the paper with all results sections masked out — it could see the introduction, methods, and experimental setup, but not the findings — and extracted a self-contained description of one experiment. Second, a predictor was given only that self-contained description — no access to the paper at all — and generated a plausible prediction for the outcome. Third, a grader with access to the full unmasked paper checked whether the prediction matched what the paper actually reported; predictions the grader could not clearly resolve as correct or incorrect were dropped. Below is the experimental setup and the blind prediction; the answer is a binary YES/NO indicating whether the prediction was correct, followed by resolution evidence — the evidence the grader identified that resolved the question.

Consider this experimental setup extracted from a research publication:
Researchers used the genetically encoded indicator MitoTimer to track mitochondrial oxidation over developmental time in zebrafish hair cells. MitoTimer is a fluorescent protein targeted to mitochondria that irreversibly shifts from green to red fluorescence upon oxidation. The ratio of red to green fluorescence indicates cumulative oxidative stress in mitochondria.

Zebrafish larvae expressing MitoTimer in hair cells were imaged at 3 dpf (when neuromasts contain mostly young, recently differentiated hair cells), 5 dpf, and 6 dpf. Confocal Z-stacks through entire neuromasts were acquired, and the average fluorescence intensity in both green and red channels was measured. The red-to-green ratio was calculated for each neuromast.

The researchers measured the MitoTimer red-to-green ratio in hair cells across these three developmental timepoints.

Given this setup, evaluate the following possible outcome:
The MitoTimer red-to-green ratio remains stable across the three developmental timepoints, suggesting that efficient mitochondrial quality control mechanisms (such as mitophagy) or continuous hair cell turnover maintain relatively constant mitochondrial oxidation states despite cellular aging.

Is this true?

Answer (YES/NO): NO